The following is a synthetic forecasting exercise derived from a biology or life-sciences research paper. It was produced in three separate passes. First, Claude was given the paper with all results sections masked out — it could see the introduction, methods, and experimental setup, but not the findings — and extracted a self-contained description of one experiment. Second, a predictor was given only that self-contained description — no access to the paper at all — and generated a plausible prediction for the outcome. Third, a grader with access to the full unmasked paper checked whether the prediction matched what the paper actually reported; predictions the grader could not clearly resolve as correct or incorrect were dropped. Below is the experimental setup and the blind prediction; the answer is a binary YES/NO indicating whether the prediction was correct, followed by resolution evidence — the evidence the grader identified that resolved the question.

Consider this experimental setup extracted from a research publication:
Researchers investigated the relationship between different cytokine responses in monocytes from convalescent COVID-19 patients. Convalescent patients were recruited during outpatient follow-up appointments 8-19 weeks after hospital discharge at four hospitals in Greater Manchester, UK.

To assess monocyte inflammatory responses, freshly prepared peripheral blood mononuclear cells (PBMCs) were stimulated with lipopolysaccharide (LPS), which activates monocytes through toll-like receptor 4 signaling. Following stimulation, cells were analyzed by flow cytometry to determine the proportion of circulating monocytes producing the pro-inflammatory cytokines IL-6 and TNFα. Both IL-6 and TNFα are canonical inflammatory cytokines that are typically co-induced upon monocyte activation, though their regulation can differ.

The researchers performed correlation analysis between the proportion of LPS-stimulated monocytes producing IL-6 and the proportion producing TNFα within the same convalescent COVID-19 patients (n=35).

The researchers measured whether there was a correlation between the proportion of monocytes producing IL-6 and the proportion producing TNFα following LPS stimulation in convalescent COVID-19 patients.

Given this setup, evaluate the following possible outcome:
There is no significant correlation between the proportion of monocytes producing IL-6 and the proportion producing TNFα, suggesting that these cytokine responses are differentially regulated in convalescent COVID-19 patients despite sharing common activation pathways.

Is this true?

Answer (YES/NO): NO